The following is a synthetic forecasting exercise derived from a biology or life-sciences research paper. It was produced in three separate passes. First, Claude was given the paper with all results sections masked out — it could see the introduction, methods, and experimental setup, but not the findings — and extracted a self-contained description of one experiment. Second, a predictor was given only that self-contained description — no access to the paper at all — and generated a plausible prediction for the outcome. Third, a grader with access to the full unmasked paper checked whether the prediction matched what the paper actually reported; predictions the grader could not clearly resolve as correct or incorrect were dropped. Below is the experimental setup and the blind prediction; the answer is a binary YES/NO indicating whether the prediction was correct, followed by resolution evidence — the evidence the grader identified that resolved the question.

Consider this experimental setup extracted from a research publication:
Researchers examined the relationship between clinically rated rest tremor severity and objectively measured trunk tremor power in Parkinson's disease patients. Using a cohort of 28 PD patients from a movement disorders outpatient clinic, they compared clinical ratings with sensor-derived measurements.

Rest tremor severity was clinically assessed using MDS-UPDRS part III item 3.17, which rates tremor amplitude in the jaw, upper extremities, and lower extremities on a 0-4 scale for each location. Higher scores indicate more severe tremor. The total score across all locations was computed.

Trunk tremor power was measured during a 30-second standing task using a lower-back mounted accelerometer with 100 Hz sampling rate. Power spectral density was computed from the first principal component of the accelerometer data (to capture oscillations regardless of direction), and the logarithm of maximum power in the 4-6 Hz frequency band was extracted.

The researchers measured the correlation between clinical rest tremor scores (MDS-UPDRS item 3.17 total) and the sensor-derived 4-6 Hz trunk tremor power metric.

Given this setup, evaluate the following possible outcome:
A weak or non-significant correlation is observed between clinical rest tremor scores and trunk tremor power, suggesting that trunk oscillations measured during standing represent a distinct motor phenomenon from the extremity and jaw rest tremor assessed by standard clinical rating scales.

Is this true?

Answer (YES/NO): NO